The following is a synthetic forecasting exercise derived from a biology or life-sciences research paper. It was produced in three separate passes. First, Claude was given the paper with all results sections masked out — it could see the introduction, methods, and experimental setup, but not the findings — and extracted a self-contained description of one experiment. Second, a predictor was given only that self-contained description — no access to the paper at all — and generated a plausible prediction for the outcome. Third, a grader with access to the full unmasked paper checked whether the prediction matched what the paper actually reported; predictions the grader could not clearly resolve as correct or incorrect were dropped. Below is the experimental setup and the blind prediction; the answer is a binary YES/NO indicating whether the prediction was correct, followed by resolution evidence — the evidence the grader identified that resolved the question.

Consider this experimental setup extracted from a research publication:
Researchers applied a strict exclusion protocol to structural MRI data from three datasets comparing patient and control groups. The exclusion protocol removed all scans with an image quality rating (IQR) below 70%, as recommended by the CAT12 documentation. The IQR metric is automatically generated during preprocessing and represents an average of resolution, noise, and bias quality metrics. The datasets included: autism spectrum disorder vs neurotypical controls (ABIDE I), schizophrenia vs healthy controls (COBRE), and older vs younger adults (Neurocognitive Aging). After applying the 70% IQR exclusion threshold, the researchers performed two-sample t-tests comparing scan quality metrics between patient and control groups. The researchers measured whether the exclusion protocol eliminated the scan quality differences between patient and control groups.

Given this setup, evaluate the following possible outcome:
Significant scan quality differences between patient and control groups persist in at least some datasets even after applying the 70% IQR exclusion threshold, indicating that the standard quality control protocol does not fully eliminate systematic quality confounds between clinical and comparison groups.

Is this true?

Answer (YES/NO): YES